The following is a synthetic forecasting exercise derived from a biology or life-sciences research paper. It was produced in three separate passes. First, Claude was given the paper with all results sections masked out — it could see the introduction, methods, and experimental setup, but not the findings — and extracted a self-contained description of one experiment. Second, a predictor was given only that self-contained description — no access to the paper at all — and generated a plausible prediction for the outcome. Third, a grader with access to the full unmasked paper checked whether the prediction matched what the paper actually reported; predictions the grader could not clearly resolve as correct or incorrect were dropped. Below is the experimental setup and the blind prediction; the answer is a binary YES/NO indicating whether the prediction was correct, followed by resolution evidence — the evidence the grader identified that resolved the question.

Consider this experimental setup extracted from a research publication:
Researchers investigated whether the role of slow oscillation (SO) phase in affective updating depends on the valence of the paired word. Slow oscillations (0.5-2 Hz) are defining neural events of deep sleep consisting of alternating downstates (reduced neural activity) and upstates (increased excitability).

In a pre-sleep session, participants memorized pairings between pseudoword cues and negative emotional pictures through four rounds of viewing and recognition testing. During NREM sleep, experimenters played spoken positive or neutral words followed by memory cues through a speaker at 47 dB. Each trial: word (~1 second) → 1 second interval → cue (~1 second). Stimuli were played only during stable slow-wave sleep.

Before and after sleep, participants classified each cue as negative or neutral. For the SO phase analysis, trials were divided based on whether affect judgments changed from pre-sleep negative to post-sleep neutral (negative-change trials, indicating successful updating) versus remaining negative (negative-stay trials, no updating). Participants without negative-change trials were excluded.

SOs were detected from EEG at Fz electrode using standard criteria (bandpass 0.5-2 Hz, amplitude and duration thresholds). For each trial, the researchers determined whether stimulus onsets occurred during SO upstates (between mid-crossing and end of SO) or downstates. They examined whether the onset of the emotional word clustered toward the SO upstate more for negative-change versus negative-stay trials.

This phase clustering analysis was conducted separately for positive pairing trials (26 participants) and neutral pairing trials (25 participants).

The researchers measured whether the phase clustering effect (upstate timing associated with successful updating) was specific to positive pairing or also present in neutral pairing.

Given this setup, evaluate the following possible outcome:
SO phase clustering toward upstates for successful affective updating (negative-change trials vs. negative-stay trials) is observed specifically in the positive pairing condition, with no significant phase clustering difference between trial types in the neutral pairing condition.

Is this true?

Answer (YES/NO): YES